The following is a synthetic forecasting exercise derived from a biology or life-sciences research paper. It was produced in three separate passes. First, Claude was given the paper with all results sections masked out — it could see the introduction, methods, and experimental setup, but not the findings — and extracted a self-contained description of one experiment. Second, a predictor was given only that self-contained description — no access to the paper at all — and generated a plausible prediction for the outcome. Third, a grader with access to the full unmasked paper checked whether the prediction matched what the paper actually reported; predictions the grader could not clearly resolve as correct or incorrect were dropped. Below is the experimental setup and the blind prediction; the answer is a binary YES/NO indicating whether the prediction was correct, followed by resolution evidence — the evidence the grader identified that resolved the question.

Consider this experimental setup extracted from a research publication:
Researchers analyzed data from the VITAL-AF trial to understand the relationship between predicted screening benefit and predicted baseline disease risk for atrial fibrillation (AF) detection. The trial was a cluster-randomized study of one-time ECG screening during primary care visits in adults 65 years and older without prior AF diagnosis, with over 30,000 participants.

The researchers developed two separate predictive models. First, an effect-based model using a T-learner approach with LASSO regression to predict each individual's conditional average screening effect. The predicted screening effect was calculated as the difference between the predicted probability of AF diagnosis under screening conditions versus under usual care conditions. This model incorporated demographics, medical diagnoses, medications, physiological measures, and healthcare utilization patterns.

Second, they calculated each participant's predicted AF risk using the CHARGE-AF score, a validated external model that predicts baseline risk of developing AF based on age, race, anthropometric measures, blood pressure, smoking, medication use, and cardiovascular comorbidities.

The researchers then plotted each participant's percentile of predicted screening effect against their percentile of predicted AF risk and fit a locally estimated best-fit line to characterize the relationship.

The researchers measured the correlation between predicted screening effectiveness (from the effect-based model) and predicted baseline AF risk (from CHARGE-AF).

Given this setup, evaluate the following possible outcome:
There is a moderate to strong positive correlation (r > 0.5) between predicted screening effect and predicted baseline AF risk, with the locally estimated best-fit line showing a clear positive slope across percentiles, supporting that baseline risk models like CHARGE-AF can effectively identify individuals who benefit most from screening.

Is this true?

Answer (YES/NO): NO